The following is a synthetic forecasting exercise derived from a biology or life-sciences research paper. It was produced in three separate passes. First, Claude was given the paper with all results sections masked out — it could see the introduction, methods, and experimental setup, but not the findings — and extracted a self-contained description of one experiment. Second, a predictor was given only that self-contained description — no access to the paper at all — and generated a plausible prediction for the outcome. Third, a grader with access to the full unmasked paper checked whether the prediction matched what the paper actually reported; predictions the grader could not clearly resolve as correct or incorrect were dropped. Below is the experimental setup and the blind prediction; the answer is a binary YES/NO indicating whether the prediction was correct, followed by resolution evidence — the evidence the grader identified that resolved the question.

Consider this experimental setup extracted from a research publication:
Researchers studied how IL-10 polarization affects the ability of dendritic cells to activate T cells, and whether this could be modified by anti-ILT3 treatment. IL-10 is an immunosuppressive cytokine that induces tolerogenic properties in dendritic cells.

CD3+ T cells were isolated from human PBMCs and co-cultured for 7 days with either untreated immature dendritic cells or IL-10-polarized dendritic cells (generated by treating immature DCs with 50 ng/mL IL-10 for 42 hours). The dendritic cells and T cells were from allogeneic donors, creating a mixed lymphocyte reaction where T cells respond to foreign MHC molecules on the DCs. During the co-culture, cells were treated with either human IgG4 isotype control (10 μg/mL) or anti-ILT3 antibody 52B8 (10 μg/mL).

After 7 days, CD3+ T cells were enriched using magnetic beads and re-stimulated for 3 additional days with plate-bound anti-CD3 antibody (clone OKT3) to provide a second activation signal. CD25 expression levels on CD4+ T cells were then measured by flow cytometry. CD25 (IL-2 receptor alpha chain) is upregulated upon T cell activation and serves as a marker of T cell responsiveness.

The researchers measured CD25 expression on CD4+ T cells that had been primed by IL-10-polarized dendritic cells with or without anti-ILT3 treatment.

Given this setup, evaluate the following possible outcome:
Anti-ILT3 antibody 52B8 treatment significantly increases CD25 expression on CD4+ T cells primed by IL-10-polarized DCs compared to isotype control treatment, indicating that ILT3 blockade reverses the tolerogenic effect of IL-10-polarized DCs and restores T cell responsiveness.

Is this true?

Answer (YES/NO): YES